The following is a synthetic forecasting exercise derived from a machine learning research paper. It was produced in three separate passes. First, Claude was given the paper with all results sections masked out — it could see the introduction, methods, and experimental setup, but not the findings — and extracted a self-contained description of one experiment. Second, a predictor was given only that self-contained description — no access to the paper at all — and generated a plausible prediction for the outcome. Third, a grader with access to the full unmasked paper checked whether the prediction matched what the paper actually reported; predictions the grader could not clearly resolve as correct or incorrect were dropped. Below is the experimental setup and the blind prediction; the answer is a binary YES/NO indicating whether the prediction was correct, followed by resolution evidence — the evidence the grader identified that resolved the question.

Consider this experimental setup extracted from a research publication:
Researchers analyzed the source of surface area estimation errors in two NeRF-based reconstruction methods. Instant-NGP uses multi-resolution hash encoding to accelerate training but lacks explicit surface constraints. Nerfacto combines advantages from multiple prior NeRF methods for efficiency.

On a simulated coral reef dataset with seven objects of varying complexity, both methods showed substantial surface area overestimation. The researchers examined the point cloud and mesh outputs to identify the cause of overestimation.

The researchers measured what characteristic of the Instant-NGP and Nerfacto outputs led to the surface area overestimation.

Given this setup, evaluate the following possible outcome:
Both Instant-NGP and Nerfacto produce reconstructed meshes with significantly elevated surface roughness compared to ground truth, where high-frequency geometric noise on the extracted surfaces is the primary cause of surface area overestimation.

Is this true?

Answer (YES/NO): NO